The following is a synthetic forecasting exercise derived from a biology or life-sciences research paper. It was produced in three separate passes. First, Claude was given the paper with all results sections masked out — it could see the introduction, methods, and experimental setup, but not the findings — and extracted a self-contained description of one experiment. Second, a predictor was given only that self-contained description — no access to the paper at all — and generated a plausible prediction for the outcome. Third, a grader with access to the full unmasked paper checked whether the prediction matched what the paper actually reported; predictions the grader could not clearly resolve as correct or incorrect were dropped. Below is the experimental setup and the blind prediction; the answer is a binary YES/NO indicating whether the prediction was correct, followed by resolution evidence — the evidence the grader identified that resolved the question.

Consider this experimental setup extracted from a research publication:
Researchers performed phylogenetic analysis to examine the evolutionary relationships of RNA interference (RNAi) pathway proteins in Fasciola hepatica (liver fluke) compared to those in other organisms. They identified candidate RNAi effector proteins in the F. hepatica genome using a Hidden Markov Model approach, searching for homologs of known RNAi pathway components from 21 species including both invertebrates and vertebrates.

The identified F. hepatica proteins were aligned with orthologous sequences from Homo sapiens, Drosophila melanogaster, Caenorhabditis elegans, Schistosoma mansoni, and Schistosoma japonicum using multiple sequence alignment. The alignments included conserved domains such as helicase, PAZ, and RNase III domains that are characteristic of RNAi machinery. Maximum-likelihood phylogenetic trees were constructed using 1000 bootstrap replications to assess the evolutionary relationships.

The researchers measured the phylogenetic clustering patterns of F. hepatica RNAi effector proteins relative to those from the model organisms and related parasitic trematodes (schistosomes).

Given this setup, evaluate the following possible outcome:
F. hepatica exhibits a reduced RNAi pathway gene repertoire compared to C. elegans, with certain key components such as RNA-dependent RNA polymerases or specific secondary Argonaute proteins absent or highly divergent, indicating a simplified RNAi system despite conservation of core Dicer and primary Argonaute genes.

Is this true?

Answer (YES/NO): NO